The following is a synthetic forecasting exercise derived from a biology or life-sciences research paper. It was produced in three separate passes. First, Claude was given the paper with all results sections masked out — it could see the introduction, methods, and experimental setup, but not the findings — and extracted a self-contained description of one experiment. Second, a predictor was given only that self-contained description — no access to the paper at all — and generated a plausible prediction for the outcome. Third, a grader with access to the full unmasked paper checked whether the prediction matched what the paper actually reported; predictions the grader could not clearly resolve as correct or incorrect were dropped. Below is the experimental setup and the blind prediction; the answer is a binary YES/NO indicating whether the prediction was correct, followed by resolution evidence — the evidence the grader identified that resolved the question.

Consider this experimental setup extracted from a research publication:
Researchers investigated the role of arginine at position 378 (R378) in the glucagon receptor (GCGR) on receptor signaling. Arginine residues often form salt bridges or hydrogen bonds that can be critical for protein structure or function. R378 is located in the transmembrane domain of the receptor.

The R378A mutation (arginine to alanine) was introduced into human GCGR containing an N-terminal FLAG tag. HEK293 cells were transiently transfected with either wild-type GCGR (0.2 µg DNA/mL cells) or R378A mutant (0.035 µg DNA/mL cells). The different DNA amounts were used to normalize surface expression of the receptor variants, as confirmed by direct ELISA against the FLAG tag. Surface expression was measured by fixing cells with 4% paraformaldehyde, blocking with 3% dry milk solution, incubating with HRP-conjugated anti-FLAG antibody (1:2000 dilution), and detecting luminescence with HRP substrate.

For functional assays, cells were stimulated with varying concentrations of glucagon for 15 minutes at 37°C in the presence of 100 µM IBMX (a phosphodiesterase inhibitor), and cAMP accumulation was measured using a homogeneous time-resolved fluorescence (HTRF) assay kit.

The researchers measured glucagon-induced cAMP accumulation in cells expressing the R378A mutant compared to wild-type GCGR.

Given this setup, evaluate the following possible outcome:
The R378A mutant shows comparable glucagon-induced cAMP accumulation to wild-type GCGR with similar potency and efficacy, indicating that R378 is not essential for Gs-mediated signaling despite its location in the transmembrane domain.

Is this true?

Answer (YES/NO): NO